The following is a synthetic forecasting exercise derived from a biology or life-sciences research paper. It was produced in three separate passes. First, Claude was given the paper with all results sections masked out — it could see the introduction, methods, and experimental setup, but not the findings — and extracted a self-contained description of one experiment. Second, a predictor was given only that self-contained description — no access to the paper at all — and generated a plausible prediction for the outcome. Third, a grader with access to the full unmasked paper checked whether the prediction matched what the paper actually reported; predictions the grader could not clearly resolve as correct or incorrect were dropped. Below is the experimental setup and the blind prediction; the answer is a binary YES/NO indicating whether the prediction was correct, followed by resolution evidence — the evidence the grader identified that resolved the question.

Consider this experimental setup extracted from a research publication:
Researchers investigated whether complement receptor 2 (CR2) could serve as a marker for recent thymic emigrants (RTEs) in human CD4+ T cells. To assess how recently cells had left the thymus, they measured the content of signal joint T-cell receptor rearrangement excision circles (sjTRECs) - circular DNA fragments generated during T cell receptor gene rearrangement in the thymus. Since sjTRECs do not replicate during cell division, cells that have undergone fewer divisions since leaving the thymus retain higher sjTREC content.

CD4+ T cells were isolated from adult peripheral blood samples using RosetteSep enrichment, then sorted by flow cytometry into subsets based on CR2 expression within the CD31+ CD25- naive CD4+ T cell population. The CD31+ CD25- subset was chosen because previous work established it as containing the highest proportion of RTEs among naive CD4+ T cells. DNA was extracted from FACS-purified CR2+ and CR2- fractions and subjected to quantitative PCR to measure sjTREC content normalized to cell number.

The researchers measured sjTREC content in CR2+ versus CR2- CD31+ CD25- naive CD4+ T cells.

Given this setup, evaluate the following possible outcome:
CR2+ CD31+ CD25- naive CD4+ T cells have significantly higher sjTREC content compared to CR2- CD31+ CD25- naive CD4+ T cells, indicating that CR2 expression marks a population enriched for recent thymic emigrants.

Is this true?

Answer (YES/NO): YES